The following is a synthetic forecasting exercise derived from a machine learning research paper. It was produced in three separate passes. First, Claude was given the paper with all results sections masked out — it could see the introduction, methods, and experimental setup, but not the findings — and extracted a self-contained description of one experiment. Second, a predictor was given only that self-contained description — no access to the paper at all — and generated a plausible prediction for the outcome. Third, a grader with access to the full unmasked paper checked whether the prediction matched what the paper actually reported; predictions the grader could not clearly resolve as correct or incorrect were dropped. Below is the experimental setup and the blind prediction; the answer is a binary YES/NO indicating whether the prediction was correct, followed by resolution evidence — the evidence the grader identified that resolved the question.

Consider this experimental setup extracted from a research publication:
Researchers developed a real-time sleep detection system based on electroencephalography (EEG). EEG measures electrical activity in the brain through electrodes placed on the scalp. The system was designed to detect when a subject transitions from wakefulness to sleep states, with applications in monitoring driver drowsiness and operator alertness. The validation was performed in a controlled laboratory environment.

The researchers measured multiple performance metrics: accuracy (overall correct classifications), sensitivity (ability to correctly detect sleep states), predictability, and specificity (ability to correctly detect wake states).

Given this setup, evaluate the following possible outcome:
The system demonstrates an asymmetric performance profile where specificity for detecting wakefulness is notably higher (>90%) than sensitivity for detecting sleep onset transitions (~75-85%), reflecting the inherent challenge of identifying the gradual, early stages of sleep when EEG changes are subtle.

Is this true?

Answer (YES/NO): NO